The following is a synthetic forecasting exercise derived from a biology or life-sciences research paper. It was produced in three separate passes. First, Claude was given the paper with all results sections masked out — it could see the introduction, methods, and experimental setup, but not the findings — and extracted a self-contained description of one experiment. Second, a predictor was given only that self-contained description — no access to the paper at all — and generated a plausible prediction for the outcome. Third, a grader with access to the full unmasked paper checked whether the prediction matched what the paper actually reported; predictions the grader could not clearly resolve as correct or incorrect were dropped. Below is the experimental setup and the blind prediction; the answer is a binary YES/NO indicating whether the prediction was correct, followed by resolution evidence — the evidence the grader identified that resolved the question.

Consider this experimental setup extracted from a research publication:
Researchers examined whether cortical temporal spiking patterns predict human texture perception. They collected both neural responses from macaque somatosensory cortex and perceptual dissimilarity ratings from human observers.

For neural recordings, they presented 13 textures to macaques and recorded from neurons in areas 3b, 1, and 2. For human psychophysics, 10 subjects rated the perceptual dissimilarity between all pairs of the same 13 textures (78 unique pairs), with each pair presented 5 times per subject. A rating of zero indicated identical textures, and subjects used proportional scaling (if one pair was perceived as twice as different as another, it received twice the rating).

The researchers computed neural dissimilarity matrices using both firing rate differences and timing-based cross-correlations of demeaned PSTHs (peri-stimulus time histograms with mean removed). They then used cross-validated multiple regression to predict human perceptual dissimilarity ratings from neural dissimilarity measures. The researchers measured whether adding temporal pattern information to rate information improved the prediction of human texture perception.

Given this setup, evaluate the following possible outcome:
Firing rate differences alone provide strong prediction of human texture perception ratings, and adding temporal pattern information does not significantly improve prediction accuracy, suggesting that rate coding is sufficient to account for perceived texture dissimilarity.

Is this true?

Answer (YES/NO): NO